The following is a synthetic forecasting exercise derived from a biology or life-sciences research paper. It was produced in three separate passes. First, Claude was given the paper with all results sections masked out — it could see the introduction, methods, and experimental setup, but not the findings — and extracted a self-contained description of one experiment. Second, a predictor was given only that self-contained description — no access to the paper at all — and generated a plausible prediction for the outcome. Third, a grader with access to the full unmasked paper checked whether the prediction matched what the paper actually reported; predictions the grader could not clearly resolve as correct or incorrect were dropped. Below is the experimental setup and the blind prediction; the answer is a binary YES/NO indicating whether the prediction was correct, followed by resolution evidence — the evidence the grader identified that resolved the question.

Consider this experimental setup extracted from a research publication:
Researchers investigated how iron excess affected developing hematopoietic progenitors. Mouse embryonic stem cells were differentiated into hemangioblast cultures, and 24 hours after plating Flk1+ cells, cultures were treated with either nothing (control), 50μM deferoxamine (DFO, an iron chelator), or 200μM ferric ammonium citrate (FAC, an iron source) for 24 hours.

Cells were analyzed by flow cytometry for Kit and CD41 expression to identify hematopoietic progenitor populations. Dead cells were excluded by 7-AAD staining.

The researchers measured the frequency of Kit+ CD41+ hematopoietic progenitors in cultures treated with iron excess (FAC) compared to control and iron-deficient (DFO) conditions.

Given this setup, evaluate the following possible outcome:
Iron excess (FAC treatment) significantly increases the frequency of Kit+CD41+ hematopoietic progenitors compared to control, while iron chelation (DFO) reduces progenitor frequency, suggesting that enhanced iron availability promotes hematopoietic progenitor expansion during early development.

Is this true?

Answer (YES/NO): NO